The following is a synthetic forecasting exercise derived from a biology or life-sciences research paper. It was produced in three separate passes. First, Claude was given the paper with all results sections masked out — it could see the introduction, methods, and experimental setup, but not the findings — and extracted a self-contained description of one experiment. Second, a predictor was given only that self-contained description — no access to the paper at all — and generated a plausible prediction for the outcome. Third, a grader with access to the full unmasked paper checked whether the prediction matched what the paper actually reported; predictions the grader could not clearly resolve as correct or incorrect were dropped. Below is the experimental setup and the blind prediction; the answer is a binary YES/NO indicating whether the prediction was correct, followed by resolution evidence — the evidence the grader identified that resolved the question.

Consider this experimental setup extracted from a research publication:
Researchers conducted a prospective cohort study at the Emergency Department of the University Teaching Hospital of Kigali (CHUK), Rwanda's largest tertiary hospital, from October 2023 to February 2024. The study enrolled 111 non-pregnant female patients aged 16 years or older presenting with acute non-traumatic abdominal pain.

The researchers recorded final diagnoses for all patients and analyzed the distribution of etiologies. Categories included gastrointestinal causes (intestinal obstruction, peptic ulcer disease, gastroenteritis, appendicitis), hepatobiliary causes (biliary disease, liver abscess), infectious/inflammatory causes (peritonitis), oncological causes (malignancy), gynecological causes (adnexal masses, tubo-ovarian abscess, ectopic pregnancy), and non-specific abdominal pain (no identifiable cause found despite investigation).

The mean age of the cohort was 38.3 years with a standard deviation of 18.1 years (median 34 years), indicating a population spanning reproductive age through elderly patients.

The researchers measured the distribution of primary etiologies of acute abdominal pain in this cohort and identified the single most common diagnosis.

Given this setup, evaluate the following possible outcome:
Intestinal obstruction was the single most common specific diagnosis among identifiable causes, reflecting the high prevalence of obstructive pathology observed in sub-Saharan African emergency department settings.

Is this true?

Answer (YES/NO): YES